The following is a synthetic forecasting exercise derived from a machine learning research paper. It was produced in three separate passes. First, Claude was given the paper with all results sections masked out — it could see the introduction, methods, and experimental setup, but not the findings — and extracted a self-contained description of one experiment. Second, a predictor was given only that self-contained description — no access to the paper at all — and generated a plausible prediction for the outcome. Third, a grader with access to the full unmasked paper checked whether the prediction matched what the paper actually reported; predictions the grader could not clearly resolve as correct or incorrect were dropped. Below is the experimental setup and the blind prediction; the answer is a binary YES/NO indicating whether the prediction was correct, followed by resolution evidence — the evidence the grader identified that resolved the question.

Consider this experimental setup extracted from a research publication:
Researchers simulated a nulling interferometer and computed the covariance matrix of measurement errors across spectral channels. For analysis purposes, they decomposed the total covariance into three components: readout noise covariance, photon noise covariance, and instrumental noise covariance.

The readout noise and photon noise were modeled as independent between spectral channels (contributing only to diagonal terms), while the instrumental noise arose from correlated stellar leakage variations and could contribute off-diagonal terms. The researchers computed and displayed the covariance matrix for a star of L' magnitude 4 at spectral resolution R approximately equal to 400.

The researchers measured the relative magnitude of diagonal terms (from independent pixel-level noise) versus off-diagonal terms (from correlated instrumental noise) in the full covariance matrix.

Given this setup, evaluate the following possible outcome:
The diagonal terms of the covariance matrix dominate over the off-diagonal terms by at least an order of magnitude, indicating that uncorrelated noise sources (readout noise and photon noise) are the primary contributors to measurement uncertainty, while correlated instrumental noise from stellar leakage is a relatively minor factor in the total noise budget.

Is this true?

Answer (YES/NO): NO